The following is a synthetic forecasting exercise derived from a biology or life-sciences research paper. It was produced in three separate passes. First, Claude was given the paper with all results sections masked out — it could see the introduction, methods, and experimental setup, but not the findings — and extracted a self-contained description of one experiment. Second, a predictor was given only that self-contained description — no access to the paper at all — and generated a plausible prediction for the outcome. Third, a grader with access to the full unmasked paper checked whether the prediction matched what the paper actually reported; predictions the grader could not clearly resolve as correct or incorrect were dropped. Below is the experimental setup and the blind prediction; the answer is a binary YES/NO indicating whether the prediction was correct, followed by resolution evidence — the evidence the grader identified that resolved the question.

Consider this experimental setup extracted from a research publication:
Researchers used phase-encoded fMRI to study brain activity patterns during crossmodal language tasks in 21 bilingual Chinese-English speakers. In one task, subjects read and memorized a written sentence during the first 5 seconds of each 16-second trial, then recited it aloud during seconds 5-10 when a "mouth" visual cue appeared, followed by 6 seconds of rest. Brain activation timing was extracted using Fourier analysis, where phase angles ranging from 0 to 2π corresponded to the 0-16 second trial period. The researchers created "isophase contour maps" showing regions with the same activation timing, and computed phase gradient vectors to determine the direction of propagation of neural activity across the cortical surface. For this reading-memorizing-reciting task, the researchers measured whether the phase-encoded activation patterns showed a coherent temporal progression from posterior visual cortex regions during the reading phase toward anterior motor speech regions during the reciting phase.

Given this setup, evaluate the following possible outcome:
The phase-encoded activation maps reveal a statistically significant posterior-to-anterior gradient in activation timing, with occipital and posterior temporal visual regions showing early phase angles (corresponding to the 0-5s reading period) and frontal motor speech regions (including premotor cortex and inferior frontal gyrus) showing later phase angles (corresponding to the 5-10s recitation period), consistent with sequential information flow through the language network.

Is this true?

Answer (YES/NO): YES